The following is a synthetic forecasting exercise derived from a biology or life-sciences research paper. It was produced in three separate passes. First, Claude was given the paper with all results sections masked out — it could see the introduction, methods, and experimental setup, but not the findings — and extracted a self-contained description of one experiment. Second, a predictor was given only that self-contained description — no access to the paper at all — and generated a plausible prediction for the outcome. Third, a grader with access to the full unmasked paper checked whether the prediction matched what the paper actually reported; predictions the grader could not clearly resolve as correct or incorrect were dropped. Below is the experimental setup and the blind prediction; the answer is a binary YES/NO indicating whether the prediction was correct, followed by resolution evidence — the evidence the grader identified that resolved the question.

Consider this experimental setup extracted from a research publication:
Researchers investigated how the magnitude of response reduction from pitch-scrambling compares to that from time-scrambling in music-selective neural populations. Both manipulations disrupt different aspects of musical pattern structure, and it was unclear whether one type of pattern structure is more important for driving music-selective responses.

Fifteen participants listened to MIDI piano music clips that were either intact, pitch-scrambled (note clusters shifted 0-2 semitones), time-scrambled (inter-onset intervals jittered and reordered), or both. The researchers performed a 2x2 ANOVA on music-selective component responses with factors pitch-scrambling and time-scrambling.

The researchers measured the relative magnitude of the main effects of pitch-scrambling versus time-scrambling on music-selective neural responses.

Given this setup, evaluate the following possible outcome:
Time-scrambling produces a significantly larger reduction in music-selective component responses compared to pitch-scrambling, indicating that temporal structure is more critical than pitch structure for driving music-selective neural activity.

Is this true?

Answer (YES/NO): NO